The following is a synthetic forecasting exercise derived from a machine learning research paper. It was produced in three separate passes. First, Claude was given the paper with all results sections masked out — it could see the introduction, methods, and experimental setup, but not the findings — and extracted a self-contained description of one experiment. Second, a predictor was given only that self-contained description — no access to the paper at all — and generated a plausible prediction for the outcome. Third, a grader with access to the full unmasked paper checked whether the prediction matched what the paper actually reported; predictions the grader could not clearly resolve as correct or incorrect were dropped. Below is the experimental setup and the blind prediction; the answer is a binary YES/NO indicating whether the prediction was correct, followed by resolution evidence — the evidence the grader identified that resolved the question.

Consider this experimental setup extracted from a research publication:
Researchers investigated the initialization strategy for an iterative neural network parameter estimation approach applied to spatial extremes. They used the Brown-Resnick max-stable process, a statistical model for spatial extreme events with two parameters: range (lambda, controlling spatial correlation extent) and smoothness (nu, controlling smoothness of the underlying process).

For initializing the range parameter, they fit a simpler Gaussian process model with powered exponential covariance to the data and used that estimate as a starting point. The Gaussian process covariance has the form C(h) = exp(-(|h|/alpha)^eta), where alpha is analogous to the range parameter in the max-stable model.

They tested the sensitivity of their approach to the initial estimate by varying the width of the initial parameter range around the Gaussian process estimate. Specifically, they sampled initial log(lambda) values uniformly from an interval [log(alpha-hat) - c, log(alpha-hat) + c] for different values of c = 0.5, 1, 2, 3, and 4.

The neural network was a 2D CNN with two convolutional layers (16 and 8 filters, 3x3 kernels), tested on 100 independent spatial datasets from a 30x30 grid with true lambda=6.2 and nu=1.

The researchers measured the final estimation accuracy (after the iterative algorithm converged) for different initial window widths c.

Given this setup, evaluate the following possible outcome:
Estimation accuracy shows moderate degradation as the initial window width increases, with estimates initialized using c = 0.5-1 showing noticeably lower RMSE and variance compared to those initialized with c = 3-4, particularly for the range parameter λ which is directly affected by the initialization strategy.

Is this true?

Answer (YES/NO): NO